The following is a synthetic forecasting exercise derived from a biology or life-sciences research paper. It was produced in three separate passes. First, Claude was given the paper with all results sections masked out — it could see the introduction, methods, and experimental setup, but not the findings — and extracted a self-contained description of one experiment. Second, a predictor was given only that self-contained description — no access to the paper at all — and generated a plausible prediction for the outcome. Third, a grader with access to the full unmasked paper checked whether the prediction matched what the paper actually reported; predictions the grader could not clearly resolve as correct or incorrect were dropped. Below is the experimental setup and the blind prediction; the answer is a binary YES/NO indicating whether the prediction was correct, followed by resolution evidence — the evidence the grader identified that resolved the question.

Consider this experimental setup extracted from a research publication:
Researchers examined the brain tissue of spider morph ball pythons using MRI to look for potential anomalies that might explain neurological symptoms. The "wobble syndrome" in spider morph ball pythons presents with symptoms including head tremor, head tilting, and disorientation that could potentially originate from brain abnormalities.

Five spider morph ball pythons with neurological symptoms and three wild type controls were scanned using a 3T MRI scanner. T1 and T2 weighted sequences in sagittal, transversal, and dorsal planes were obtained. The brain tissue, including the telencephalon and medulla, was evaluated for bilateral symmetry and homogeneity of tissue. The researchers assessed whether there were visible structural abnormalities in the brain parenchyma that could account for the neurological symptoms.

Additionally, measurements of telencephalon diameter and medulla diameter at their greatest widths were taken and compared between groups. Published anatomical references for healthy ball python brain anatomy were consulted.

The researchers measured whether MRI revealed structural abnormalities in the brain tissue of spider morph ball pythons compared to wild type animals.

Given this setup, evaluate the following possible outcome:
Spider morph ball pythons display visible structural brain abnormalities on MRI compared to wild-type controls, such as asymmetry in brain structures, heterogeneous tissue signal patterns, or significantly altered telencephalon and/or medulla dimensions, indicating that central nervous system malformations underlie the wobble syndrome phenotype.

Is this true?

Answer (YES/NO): NO